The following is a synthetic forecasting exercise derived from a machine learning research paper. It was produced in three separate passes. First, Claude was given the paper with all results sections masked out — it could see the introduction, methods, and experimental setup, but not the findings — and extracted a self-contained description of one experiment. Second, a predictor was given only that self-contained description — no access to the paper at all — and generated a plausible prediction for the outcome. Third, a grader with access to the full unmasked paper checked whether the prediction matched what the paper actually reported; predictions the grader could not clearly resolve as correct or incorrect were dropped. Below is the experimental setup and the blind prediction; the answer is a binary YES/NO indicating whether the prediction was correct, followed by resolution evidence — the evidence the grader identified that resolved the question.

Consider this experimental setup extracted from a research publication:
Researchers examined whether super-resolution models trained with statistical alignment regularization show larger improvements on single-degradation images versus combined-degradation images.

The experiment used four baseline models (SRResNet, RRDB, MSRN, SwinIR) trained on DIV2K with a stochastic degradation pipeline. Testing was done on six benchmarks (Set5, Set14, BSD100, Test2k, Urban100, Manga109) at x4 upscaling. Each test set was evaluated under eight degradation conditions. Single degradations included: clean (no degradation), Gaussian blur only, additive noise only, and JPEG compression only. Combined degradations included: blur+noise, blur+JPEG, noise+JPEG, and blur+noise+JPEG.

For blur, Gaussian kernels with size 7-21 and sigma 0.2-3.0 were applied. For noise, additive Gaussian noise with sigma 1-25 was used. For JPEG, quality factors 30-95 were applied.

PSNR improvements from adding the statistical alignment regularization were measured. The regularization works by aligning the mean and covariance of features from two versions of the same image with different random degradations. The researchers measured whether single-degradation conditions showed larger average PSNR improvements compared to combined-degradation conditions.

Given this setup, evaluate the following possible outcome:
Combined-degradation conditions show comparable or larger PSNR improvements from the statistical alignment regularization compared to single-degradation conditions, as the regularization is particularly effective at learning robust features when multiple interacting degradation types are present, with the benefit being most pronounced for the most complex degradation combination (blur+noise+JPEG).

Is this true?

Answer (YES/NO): NO